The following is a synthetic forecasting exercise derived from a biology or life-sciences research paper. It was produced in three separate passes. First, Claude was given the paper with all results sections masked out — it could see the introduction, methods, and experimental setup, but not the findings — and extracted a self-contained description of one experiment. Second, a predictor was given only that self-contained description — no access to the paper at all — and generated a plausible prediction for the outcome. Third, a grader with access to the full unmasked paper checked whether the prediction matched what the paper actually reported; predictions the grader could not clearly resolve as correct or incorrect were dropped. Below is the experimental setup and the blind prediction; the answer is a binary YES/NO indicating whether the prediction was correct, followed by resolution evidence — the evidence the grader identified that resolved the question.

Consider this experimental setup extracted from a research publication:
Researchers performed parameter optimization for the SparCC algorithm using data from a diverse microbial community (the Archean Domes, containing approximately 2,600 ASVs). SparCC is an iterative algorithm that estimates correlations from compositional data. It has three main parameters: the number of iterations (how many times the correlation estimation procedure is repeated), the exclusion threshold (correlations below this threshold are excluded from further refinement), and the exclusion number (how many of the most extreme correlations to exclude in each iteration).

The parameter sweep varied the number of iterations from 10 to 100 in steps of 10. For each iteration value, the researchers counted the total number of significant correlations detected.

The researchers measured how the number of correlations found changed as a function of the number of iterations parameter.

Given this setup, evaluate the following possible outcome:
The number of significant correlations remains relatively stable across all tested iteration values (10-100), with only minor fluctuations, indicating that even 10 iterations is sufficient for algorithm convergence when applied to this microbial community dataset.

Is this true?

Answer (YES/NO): NO